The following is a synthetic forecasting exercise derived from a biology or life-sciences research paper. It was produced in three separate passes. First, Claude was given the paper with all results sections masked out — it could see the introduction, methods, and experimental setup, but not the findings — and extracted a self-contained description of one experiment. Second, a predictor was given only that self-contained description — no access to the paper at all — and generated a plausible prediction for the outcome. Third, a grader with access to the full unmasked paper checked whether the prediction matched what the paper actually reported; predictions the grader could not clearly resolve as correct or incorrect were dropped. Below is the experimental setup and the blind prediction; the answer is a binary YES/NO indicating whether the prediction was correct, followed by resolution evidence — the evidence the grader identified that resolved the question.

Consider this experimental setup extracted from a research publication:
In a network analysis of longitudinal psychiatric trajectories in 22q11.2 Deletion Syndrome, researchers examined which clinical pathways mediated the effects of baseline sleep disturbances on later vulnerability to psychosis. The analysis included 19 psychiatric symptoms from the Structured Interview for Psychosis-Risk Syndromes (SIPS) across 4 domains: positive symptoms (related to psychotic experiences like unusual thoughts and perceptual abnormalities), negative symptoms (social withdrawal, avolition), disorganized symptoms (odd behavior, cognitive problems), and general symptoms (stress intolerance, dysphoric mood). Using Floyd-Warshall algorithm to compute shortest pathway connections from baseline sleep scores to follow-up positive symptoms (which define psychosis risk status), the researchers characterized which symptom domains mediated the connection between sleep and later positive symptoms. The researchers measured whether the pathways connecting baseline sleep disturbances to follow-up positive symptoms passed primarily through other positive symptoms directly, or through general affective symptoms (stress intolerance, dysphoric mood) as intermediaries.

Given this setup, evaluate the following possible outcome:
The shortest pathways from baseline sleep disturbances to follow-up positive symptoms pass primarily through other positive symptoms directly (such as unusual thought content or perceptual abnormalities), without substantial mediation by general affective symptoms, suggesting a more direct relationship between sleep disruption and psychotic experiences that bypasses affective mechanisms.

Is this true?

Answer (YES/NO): NO